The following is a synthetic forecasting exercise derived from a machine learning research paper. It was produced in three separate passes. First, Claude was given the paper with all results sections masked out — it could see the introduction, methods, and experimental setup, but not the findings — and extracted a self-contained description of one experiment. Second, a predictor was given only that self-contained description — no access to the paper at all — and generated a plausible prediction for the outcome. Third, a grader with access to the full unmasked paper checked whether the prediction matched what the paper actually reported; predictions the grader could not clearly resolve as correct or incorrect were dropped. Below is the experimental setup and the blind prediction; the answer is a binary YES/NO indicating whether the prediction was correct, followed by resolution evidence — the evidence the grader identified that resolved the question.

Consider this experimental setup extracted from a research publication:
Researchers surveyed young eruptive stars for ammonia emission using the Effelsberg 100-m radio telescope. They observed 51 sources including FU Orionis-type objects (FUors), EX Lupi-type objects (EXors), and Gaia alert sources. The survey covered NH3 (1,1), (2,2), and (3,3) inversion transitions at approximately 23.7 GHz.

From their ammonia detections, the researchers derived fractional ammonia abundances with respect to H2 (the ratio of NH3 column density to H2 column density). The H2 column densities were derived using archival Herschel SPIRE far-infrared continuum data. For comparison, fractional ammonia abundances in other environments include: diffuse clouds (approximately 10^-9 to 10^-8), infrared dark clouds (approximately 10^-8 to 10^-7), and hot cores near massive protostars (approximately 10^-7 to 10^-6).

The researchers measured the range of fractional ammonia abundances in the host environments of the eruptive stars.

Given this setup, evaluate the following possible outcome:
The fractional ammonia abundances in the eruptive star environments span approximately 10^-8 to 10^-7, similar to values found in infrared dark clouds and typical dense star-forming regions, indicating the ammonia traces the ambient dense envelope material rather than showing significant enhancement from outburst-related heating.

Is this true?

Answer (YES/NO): NO